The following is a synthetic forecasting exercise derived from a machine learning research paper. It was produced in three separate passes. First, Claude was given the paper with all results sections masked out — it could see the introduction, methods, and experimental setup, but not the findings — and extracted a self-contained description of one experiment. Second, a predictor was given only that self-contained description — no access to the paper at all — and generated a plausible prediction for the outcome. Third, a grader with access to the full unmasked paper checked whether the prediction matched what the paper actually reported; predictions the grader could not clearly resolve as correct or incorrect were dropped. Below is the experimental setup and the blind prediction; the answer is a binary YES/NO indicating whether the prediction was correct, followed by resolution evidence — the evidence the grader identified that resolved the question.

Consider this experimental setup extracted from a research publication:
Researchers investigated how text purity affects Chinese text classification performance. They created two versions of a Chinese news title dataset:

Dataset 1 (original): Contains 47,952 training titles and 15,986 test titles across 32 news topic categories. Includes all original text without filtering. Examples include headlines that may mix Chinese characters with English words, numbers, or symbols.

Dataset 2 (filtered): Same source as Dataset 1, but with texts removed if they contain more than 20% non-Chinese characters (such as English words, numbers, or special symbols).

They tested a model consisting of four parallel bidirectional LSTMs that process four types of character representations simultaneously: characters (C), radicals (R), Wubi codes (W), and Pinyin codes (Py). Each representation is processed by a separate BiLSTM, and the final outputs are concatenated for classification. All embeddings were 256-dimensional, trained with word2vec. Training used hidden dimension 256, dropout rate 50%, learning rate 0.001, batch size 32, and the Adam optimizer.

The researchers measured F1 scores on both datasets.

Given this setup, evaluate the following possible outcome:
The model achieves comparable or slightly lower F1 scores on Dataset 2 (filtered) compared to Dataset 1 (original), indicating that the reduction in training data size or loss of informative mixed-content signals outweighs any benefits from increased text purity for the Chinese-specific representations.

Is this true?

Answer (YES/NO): YES